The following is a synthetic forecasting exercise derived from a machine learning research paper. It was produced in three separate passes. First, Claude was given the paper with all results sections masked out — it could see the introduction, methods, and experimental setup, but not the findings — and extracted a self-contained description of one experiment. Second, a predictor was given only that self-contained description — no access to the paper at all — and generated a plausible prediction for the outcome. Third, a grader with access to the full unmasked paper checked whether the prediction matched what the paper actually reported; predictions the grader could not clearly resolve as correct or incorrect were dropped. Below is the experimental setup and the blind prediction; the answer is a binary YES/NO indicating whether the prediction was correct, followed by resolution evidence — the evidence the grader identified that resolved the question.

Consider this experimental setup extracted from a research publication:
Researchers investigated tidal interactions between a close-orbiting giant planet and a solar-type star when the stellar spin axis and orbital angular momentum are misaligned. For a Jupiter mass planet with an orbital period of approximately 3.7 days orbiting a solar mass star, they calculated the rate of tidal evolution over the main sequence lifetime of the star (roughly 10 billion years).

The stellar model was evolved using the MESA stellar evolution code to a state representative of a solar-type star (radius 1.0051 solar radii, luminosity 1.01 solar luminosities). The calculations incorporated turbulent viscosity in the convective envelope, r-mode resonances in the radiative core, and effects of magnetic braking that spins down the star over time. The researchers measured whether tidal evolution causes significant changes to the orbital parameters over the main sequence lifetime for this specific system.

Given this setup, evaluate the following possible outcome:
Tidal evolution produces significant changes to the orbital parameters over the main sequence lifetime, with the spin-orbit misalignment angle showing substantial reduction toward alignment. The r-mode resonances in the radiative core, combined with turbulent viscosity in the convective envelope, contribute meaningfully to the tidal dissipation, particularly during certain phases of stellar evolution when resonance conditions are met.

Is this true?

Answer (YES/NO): NO